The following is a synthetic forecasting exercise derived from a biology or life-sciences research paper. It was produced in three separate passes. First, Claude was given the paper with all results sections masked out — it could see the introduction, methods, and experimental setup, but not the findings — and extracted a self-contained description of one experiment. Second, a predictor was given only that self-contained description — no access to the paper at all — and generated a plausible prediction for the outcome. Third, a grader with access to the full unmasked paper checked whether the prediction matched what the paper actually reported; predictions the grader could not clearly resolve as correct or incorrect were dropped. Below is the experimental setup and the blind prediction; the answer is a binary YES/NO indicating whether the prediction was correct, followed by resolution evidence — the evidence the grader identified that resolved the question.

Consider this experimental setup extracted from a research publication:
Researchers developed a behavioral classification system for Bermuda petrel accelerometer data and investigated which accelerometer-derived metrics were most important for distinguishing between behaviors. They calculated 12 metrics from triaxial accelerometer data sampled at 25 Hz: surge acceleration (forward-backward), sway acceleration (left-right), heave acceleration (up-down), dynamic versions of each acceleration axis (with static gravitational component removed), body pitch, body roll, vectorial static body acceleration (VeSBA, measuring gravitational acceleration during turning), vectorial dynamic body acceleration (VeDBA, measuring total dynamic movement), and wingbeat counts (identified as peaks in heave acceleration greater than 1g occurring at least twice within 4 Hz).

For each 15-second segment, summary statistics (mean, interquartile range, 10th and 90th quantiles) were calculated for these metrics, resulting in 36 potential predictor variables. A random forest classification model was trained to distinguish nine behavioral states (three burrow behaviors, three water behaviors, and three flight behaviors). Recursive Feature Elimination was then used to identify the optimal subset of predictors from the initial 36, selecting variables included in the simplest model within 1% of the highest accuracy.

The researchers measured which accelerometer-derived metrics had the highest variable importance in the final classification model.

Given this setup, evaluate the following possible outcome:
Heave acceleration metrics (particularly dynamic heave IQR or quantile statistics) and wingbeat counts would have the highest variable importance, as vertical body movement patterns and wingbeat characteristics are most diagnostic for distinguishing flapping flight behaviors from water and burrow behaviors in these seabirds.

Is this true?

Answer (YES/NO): NO